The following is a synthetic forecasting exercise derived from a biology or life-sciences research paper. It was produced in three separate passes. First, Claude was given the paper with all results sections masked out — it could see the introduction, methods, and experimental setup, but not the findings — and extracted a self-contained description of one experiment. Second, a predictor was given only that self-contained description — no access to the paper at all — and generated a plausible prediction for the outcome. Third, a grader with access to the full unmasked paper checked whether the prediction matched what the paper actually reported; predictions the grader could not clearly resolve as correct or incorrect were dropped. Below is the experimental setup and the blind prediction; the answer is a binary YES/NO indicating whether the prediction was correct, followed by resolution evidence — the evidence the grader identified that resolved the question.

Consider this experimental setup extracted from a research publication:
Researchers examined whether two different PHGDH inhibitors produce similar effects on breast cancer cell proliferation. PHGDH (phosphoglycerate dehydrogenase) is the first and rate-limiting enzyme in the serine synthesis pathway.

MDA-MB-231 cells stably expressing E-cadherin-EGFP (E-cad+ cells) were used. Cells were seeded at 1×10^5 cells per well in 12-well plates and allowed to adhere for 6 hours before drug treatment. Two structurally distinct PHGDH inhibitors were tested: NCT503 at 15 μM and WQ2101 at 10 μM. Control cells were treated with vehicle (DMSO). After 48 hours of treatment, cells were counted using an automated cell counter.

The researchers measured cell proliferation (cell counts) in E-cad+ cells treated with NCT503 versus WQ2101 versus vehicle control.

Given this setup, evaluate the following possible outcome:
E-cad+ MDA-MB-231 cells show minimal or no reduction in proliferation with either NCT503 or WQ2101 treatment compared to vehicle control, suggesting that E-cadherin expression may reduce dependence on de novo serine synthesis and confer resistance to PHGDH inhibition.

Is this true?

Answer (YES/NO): NO